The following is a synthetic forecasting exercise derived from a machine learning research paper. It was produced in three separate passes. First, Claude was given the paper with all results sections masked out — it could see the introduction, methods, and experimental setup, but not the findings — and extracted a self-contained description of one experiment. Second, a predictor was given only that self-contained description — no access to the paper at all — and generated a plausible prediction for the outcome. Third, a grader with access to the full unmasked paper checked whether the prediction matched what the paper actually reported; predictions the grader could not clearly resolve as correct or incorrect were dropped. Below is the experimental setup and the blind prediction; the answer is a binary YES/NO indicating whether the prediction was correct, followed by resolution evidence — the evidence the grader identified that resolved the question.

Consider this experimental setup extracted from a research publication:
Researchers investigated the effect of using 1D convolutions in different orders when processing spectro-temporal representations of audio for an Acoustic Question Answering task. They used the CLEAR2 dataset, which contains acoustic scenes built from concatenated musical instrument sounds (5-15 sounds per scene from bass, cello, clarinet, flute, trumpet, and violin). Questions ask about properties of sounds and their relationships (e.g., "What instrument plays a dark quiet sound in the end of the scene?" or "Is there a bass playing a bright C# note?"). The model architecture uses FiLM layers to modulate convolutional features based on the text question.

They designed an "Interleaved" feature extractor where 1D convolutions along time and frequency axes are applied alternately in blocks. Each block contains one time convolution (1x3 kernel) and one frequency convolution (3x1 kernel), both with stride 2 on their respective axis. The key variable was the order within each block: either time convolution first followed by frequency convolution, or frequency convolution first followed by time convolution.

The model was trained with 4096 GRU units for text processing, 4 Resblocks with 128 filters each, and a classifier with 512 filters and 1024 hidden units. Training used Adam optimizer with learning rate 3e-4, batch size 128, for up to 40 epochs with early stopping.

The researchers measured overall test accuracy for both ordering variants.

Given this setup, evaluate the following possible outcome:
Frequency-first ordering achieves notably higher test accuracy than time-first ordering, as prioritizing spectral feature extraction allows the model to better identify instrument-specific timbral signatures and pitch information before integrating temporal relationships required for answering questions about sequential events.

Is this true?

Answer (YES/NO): NO